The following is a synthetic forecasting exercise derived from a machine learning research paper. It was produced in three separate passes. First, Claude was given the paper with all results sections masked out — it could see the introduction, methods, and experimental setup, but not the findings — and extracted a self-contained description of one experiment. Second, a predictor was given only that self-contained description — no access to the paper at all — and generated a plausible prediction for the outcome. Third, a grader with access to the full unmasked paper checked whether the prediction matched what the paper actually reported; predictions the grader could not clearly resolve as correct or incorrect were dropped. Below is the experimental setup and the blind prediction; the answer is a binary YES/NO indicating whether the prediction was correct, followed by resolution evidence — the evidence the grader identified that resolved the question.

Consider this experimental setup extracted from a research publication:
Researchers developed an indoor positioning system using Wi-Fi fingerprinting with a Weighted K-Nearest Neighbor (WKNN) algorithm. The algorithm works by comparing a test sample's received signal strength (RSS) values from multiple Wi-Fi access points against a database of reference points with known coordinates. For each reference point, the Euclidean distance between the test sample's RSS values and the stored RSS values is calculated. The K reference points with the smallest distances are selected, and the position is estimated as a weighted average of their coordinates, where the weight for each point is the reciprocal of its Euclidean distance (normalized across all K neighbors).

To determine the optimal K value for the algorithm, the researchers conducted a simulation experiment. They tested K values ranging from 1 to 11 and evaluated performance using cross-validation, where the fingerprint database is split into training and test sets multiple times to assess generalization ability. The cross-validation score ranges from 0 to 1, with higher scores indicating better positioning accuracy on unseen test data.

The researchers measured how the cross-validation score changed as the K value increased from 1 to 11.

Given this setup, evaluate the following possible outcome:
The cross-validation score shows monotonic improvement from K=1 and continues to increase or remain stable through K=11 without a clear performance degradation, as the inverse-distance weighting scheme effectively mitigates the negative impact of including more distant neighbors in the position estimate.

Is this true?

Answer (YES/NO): YES